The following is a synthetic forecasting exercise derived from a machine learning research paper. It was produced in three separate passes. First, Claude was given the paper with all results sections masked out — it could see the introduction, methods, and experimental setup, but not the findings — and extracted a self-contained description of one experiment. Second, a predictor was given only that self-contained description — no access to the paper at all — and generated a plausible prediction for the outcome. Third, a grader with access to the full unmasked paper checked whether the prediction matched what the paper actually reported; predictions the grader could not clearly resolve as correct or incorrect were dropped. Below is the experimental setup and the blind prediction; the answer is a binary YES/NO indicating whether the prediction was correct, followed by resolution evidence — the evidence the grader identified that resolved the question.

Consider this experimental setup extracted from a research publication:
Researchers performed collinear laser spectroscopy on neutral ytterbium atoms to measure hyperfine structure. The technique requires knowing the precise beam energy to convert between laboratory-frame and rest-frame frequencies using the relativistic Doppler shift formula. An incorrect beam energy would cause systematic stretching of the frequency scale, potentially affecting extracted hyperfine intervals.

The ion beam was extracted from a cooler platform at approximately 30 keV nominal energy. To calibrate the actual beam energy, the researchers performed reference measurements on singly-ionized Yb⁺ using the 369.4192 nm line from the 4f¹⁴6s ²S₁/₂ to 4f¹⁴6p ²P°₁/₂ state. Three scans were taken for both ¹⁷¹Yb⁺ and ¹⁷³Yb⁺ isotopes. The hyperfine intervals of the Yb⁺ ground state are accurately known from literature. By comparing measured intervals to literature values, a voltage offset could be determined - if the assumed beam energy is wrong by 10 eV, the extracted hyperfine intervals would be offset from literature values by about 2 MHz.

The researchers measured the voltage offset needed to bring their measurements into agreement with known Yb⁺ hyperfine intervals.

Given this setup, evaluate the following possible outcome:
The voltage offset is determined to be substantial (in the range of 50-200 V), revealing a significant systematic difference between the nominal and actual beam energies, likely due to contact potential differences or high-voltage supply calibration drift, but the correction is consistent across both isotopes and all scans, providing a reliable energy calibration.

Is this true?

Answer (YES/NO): NO